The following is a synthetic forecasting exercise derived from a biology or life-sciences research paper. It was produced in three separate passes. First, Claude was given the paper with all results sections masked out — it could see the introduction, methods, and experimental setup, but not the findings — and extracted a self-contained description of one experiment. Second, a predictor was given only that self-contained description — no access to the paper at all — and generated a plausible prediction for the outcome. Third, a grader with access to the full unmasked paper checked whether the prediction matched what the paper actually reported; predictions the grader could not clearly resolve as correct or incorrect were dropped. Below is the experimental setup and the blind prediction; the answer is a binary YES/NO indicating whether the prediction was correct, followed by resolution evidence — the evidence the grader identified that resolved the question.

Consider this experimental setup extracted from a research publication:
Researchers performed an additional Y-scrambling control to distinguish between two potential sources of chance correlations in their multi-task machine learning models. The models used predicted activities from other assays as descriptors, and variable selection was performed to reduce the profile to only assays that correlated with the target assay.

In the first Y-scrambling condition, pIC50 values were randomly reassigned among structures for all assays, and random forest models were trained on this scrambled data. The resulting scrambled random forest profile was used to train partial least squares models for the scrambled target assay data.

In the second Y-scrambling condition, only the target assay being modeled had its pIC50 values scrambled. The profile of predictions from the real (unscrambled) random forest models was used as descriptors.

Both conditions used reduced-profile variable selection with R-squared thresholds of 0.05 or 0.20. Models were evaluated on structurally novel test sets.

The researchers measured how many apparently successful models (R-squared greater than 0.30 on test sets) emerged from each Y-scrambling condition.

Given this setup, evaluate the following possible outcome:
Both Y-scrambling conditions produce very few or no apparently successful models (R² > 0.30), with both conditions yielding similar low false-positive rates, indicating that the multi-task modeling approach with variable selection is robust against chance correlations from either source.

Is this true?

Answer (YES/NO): YES